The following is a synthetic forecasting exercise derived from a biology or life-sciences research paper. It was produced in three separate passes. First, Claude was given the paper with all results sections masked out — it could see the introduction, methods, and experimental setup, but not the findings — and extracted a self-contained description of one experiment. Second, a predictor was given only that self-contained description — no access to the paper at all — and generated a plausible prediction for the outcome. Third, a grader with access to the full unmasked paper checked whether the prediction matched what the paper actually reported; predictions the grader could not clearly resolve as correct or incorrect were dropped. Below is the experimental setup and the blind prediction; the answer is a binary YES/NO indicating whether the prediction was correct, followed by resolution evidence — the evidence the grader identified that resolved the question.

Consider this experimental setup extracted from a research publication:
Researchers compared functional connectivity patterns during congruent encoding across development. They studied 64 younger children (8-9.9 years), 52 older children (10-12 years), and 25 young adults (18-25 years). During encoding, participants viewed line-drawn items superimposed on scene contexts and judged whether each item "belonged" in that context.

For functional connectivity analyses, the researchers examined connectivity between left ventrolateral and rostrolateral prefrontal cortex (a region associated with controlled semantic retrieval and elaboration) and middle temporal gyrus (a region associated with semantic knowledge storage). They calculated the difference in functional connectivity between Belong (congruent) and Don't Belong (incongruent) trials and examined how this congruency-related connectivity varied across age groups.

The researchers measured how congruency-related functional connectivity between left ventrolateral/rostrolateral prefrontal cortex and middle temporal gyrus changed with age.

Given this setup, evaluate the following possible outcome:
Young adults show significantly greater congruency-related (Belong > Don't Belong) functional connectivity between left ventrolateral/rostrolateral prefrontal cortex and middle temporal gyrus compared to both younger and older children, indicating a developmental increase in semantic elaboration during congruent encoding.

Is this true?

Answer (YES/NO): YES